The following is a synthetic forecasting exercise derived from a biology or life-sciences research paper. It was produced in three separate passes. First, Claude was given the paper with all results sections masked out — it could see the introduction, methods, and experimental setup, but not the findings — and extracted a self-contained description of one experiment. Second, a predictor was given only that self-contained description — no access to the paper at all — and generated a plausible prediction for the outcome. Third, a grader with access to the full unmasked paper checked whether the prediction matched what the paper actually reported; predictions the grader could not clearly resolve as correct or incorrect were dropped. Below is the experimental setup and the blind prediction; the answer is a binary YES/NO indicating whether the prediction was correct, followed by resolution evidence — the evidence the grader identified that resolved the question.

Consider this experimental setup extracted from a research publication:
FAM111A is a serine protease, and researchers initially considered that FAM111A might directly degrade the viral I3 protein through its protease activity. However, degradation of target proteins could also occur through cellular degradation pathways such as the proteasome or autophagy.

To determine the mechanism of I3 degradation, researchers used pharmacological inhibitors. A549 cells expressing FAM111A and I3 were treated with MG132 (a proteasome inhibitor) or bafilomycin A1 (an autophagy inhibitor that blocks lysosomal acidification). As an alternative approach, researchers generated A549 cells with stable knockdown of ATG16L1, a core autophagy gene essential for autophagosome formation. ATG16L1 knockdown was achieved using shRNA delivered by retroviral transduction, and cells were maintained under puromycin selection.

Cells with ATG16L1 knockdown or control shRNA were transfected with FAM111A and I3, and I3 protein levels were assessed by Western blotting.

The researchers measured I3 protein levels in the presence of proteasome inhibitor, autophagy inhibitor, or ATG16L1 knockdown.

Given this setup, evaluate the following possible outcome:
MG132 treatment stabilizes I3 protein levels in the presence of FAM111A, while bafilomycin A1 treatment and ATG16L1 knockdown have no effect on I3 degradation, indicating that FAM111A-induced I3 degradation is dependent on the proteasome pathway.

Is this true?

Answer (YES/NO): NO